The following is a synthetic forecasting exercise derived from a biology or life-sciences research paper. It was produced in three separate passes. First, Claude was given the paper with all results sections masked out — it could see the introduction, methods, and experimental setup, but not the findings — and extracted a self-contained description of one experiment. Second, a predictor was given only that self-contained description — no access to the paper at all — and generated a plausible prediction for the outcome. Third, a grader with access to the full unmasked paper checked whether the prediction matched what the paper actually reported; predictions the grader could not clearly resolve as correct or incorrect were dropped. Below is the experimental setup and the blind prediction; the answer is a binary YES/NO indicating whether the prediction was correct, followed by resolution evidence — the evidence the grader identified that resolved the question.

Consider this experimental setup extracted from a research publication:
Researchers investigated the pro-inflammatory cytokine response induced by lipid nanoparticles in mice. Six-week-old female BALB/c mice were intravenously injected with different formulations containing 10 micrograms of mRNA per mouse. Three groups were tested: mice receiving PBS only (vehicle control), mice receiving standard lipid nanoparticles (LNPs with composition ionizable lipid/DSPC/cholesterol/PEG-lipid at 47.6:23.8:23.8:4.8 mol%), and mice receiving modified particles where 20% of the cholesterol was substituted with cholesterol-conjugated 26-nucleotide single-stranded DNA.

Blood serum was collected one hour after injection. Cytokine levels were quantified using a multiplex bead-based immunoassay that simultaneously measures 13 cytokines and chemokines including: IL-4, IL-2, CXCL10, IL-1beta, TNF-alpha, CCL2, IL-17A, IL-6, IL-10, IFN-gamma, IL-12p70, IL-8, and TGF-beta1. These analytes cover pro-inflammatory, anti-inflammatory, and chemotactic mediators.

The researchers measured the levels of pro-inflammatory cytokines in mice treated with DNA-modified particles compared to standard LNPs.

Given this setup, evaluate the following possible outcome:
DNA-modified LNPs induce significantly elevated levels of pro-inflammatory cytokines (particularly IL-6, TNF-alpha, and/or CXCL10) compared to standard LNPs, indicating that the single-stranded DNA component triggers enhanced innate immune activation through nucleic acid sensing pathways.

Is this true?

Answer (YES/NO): NO